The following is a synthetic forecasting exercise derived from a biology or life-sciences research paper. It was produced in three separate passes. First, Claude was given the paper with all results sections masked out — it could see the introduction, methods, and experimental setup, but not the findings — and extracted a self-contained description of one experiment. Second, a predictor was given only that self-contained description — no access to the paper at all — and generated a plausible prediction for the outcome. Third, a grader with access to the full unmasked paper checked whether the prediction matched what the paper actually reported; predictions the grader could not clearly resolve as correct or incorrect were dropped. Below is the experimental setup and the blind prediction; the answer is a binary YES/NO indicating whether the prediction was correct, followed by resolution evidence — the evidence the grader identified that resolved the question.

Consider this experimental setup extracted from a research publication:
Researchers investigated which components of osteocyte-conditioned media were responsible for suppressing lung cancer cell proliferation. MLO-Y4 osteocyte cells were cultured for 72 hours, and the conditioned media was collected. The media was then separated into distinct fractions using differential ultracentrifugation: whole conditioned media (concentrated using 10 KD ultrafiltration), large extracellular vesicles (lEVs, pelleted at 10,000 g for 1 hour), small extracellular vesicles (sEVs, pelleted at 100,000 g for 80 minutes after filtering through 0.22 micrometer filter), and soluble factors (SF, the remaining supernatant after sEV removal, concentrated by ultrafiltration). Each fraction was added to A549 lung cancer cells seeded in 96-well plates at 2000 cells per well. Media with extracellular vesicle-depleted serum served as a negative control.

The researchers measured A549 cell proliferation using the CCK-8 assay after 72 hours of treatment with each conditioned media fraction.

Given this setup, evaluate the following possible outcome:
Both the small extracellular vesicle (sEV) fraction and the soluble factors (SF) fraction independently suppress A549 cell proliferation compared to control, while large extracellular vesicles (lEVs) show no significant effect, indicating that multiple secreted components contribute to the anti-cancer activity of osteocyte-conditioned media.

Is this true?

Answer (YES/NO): NO